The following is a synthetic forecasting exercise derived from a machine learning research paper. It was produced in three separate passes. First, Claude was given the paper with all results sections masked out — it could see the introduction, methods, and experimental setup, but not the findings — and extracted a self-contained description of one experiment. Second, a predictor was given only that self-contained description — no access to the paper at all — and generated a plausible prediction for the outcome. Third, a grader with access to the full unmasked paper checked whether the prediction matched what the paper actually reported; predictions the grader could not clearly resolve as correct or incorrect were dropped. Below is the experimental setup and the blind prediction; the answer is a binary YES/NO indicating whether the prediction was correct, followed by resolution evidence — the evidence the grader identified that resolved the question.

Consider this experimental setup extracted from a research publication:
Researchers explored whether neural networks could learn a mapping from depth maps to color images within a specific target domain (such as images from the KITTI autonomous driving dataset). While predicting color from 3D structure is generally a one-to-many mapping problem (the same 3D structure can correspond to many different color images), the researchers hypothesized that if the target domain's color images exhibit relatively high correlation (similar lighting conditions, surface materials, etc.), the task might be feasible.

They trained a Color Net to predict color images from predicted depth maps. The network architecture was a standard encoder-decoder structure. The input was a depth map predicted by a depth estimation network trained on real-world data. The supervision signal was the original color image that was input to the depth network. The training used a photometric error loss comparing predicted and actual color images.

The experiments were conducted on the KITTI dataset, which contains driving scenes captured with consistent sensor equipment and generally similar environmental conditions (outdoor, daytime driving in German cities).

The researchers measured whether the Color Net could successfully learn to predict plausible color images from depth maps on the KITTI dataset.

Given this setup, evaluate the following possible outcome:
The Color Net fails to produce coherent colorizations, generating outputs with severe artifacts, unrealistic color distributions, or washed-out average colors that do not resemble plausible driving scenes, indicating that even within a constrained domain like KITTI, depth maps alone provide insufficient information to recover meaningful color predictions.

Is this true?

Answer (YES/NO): NO